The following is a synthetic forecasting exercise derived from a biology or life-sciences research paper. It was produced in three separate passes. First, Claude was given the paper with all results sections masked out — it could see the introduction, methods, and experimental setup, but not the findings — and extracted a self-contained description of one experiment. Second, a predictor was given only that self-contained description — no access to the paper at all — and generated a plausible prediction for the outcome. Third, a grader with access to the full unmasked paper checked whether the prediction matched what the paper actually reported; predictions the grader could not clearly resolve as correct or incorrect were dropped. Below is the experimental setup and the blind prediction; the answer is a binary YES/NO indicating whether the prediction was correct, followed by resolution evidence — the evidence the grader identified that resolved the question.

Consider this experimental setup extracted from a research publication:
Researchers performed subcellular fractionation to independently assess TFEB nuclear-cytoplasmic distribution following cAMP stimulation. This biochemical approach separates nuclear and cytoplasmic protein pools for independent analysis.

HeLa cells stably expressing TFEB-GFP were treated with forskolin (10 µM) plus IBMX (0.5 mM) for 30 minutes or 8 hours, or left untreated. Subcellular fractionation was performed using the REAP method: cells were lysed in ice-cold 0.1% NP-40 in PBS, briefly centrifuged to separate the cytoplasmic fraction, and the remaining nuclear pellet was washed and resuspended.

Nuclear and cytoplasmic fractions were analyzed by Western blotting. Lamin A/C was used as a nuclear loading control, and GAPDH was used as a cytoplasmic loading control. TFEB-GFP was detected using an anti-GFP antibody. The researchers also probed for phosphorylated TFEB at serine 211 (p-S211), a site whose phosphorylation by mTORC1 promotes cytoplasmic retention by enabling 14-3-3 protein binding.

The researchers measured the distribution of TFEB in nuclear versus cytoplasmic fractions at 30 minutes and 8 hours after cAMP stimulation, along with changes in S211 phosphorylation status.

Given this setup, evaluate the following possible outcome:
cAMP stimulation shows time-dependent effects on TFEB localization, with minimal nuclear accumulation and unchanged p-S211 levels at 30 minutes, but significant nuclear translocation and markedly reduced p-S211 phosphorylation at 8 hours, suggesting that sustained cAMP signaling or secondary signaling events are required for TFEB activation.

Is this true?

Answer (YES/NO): NO